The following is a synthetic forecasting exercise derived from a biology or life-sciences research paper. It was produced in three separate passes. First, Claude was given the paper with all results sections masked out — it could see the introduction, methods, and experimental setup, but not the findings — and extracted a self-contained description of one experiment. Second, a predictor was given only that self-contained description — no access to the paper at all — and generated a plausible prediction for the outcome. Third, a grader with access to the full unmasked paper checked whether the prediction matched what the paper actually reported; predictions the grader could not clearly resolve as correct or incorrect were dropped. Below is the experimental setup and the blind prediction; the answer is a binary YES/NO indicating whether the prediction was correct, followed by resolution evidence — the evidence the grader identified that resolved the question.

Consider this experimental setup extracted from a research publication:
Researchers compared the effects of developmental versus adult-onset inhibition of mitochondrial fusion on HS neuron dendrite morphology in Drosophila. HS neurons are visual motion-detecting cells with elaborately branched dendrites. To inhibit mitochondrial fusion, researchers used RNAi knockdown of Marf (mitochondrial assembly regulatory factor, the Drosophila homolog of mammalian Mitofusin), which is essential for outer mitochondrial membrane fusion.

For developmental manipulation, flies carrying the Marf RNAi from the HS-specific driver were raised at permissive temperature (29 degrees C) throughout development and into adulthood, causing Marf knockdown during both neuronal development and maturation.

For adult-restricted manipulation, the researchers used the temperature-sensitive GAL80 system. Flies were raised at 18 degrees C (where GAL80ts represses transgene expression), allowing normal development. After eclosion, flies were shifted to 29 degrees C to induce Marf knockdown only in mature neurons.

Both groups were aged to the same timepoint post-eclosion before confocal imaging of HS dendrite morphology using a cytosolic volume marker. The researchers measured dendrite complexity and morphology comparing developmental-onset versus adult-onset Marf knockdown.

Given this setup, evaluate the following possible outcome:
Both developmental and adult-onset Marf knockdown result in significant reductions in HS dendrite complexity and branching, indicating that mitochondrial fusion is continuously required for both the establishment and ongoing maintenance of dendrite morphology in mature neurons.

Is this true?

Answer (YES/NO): NO